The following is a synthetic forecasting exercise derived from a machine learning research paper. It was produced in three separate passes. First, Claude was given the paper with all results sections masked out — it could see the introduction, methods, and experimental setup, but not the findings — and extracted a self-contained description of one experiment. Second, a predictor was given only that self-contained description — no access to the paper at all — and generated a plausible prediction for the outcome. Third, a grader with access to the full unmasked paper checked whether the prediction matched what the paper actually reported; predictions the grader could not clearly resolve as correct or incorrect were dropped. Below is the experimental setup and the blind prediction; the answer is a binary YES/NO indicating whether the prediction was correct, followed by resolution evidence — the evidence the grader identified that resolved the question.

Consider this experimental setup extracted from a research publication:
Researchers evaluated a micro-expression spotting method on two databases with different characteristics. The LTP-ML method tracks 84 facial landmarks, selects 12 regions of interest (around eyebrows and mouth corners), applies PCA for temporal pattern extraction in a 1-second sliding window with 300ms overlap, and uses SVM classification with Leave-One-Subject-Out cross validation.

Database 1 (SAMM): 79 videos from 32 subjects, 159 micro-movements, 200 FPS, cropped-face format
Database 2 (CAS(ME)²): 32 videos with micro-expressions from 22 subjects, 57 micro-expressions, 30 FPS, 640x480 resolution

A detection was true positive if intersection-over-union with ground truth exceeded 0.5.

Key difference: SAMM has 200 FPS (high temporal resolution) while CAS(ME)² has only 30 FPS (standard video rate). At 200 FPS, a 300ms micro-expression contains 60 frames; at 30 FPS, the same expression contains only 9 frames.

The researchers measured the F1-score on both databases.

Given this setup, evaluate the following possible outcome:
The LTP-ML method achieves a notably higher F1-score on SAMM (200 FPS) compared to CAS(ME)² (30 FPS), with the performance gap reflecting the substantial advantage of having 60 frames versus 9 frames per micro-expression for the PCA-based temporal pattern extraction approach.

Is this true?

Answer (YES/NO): NO